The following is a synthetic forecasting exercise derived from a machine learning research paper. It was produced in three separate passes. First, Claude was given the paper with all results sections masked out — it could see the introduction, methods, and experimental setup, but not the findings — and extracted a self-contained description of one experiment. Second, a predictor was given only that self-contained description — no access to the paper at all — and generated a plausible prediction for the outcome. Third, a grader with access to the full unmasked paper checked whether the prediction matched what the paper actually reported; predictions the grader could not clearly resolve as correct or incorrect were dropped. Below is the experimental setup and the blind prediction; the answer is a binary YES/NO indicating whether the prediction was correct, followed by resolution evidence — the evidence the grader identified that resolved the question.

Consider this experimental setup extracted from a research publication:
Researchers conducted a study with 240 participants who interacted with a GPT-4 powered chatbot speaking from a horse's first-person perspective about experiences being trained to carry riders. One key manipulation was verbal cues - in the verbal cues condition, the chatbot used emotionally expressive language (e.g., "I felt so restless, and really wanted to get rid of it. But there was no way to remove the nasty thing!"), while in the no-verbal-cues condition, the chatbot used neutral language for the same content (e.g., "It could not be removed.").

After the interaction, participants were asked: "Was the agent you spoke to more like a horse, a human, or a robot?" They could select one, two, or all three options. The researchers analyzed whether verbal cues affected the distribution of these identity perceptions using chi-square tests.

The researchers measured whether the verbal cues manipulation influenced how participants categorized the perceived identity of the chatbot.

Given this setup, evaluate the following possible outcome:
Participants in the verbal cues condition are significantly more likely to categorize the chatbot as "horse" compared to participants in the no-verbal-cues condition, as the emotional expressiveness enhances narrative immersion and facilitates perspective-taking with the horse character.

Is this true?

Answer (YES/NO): NO